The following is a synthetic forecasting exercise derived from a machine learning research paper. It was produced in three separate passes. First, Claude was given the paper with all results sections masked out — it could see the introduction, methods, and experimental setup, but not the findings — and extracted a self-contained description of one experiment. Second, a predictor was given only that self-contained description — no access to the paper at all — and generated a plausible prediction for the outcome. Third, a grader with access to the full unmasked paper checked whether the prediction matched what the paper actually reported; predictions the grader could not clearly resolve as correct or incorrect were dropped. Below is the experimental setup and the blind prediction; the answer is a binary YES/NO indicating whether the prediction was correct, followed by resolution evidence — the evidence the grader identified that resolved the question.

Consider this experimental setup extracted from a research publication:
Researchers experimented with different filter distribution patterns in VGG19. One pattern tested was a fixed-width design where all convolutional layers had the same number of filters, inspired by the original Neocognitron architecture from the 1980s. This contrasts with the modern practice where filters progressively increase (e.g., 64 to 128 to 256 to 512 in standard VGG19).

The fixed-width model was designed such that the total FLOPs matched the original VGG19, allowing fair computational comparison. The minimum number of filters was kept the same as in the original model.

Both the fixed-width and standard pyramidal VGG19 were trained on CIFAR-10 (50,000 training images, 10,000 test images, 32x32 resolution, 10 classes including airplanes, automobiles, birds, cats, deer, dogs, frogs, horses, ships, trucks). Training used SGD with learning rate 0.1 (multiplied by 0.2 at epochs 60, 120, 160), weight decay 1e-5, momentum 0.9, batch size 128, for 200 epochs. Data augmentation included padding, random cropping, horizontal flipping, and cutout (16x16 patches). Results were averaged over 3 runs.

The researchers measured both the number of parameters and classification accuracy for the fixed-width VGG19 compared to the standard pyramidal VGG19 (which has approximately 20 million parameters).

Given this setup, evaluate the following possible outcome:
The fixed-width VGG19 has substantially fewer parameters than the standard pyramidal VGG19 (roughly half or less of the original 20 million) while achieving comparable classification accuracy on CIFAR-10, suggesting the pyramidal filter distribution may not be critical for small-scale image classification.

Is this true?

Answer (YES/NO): YES